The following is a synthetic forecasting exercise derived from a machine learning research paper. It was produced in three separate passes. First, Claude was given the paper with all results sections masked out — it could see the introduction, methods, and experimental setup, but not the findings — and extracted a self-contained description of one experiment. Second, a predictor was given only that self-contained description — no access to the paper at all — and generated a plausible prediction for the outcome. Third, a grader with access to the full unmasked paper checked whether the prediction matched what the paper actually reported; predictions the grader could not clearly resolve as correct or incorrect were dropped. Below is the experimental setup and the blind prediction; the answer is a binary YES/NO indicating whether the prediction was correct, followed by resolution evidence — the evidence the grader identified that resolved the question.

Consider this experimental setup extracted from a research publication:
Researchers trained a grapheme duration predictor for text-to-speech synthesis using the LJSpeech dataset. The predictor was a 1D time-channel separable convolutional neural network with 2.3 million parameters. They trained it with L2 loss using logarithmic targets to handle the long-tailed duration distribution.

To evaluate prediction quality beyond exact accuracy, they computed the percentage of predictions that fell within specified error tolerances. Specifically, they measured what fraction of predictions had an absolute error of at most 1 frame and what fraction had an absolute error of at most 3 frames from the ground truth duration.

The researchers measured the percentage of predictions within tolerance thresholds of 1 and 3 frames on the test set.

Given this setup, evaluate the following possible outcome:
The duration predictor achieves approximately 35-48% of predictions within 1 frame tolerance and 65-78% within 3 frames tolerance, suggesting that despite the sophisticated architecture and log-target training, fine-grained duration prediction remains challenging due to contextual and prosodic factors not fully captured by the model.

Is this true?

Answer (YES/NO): NO